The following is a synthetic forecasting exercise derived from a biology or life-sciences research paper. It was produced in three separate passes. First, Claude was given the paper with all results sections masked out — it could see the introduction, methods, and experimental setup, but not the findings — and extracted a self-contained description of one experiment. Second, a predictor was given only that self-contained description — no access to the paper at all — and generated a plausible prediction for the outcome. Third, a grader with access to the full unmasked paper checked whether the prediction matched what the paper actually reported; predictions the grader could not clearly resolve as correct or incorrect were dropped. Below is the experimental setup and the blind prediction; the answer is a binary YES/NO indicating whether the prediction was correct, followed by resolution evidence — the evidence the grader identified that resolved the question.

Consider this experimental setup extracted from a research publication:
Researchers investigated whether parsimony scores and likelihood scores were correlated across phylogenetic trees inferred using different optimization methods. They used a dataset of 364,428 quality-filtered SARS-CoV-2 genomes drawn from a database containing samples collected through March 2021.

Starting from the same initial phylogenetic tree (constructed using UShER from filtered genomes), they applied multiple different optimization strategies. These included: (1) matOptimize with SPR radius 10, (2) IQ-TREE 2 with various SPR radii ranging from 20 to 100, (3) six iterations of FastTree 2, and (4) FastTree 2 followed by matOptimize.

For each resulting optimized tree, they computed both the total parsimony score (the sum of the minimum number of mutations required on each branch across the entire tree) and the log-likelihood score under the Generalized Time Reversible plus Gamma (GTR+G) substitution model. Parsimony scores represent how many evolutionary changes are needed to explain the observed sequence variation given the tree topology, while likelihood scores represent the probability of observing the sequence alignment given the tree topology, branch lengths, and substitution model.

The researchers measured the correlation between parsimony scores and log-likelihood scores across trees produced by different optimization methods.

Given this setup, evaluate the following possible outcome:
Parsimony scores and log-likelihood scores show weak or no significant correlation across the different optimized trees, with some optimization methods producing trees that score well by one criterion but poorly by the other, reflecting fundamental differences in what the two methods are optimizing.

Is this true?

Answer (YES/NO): NO